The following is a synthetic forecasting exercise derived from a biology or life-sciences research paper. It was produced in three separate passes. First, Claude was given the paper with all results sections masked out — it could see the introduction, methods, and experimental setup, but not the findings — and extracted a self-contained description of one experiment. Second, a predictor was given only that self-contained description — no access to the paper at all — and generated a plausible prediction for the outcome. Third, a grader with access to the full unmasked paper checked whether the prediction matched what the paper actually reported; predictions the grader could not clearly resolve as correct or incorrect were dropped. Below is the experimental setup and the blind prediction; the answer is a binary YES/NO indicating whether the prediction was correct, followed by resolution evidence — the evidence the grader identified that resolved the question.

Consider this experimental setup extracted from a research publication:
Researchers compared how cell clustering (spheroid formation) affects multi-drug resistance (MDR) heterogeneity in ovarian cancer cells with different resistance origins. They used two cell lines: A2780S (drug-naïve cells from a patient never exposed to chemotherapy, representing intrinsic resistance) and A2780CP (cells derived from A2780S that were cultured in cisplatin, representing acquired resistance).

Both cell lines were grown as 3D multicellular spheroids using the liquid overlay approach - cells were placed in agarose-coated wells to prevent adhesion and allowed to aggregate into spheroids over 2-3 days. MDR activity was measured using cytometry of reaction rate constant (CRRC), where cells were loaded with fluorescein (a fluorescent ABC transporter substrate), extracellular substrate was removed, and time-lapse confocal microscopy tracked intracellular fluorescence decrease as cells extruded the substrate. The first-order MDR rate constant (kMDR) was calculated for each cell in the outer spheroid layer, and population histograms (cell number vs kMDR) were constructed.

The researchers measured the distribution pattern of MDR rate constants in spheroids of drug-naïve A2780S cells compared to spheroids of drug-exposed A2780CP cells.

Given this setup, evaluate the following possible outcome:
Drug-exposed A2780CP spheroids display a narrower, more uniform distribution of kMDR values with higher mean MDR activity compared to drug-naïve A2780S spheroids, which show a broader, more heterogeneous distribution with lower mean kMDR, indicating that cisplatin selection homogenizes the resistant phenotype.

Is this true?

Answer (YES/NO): YES